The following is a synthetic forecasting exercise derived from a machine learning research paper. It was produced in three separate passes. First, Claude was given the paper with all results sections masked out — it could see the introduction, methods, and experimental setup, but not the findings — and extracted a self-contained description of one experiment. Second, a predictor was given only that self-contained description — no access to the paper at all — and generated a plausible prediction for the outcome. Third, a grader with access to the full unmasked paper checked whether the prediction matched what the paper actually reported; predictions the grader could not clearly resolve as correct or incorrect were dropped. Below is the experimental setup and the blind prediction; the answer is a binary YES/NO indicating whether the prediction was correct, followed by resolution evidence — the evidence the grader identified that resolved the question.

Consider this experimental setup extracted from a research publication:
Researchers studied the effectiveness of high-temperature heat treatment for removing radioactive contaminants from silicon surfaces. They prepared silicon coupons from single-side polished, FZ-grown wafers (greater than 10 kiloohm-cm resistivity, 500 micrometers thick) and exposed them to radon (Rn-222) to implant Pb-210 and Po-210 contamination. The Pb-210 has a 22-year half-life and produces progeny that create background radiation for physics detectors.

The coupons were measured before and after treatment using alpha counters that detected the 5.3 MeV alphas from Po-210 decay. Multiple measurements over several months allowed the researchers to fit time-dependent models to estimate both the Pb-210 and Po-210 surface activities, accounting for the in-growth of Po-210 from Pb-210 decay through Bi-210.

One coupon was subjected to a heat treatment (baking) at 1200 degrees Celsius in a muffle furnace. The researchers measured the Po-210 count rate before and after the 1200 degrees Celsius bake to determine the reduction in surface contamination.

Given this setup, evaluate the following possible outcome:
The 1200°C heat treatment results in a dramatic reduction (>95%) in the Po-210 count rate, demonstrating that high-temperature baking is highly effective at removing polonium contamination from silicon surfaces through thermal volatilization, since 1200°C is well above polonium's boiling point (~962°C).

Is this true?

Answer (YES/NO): NO